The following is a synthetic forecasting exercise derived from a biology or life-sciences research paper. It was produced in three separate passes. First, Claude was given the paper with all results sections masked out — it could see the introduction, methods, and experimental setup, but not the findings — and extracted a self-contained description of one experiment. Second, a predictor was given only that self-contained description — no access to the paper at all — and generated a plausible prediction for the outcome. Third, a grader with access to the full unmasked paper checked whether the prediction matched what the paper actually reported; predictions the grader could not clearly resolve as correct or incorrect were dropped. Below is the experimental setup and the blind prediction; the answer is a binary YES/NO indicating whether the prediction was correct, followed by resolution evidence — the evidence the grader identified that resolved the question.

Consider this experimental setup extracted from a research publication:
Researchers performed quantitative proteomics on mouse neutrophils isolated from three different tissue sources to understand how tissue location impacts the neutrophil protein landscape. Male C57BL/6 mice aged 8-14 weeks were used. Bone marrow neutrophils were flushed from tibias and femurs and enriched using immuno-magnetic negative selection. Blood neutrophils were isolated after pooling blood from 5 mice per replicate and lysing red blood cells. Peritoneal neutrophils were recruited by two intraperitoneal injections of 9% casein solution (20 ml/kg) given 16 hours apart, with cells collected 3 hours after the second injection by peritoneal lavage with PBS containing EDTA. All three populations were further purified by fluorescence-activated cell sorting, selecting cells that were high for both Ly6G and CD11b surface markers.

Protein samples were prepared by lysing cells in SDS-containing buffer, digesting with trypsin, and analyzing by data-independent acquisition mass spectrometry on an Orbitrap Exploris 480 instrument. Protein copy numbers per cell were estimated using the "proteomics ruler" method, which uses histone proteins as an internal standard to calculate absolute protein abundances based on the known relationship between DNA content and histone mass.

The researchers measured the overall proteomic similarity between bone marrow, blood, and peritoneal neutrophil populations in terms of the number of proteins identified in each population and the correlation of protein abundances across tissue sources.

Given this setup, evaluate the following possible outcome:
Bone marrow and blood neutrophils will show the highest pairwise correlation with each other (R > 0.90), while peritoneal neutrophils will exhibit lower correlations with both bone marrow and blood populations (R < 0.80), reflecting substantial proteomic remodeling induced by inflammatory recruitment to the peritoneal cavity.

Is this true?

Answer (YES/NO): NO